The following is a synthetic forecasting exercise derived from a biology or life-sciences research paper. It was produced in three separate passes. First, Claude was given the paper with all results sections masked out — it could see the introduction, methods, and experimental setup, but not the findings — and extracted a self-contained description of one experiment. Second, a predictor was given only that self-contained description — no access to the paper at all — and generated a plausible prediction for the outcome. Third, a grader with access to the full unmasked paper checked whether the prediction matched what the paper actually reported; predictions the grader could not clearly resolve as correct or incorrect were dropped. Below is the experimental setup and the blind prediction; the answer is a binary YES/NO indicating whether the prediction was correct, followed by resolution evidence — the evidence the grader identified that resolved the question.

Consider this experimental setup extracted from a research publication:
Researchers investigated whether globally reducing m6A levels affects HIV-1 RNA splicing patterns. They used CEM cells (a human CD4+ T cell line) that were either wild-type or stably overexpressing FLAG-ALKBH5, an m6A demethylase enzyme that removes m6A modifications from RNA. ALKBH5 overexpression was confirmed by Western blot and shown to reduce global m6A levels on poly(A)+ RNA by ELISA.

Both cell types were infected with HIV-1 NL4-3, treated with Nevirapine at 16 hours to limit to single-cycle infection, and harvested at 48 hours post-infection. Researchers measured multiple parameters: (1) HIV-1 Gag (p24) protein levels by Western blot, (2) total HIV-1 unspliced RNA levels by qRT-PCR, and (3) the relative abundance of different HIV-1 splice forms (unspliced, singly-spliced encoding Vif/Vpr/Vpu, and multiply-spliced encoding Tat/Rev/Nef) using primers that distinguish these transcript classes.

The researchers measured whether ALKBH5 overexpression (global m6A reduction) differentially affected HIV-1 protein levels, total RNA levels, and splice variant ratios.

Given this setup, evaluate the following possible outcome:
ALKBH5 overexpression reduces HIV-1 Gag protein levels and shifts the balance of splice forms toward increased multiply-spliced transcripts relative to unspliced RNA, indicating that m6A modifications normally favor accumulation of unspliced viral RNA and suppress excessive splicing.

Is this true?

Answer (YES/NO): NO